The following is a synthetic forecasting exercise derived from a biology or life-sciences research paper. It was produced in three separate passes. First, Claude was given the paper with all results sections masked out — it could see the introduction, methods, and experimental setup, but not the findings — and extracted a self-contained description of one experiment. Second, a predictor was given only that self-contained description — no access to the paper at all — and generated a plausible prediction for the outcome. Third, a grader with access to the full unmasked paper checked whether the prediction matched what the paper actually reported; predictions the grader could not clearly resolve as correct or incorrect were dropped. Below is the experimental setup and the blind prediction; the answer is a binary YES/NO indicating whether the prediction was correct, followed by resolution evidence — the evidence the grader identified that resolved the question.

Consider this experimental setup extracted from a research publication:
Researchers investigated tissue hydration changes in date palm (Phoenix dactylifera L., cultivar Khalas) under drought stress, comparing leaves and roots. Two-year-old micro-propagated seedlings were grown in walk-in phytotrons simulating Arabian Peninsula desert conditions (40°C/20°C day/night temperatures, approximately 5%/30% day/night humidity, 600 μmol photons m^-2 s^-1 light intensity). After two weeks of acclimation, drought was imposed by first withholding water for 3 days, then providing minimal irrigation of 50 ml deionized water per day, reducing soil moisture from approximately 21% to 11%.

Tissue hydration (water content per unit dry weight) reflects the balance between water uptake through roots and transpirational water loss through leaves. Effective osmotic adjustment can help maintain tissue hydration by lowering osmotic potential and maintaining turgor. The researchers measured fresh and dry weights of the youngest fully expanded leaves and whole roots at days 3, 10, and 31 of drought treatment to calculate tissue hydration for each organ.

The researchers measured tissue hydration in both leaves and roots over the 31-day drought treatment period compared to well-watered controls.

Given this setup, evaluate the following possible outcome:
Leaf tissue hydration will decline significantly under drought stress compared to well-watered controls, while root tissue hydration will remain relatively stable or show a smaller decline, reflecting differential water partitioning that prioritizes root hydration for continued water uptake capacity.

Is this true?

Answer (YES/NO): NO